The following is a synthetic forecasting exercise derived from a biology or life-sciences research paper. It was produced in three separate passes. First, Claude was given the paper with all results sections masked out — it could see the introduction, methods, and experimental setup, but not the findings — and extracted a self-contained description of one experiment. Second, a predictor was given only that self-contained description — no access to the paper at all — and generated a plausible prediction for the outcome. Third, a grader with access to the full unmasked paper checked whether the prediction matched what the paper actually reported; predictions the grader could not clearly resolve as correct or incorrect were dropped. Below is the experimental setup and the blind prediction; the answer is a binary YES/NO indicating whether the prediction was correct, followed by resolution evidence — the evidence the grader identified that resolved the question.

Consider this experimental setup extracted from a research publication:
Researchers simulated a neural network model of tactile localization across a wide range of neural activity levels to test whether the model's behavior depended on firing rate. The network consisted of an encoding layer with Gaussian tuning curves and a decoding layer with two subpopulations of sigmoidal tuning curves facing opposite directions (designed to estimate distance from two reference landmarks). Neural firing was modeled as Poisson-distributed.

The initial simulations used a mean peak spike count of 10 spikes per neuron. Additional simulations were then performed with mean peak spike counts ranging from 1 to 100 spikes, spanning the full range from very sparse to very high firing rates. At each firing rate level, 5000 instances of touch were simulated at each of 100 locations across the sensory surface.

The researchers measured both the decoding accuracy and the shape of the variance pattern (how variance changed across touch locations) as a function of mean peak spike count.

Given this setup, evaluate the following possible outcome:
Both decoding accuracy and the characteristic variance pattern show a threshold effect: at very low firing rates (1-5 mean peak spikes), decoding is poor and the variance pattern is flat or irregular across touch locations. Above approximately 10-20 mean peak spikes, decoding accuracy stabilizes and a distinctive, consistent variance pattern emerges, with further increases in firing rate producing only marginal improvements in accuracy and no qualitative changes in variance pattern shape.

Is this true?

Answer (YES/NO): NO